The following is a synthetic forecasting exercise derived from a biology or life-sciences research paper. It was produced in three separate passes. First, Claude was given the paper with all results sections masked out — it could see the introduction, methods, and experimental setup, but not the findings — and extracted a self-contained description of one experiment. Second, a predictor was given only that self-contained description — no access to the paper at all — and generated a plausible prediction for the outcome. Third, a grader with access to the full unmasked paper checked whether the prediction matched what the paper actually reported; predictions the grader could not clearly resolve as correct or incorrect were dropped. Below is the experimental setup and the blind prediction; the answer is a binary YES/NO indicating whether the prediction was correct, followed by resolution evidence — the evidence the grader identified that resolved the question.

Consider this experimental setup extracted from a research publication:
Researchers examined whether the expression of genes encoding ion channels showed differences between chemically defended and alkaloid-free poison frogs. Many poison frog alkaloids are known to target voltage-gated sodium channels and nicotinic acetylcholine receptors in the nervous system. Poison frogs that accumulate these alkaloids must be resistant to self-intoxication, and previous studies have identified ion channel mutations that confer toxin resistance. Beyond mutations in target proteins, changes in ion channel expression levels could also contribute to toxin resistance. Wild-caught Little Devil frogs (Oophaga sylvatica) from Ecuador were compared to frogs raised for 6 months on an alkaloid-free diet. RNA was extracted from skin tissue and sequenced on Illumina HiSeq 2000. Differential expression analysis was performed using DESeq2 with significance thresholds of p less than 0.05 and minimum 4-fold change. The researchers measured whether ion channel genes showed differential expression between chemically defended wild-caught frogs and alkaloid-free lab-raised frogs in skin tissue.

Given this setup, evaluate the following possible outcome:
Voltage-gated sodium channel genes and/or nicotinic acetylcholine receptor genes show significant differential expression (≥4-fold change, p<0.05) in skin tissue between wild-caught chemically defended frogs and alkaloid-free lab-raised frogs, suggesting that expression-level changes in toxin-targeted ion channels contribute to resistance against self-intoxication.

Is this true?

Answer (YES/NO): NO